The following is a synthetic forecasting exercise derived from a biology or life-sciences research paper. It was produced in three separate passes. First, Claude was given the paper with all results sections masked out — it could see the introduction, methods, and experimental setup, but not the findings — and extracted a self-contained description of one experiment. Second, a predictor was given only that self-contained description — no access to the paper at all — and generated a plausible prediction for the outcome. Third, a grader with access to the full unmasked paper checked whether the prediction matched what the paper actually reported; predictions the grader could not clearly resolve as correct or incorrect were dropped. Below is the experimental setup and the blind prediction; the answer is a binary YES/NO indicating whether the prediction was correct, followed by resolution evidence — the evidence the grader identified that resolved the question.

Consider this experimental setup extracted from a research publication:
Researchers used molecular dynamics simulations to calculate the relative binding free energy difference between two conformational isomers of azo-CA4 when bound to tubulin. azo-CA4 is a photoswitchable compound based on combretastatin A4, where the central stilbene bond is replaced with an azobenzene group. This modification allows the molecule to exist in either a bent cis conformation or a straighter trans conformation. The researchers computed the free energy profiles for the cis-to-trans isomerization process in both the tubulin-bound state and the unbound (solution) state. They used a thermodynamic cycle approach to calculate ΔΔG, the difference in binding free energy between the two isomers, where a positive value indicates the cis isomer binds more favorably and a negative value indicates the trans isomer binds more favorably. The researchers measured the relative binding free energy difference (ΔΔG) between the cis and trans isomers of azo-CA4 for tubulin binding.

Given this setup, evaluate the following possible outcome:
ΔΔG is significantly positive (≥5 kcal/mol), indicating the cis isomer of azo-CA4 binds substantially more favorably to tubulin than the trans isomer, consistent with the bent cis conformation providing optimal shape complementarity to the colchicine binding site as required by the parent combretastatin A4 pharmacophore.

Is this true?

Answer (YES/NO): YES